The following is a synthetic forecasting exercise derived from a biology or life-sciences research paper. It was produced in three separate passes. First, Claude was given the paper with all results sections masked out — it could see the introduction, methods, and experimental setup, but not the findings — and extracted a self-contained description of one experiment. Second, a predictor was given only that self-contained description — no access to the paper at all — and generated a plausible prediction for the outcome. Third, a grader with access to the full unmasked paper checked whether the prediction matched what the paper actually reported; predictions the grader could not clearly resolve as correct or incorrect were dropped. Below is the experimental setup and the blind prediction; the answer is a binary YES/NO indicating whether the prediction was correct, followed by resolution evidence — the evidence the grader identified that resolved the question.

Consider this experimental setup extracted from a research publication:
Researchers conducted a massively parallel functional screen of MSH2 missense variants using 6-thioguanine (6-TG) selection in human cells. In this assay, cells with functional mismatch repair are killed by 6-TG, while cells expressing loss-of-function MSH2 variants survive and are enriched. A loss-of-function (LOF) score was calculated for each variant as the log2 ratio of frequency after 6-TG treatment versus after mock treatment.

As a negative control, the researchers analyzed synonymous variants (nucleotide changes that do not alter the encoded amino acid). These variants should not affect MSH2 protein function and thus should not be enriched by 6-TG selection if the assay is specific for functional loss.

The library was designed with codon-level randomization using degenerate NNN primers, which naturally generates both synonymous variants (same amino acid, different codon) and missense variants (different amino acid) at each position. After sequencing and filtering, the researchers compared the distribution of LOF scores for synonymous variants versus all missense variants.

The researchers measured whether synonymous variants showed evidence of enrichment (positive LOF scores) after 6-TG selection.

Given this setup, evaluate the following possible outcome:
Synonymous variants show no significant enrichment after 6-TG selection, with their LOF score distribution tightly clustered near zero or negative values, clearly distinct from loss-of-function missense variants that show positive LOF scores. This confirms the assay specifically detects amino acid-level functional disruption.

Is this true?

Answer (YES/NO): YES